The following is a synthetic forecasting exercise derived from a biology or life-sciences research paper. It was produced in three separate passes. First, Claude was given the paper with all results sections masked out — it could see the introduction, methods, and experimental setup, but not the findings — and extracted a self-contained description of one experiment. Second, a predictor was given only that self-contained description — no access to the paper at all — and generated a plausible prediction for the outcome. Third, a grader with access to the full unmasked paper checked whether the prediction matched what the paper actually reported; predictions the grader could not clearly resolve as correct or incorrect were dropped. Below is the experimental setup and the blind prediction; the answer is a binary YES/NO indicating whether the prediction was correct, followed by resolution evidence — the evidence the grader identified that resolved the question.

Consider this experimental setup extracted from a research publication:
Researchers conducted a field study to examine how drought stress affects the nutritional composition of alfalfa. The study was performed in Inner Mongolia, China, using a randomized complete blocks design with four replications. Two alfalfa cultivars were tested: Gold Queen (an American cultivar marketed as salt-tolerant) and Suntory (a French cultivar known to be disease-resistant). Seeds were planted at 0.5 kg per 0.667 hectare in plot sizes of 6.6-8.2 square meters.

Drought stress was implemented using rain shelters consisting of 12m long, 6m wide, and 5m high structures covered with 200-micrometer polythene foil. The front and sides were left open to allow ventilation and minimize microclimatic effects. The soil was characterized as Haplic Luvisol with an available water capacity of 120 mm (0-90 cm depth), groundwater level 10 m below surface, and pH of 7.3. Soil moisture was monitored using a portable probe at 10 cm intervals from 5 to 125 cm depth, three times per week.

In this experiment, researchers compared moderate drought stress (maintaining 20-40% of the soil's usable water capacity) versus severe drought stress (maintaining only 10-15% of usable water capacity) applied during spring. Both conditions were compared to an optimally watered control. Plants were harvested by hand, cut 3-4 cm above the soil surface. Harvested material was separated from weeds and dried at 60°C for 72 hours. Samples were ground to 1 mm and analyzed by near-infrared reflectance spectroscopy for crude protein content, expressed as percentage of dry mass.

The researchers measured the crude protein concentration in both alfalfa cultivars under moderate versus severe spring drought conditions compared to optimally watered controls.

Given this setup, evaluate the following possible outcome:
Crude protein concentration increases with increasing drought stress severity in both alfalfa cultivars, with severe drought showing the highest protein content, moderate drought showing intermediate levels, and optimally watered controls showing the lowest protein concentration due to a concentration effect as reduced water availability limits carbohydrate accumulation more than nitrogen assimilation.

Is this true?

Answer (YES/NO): NO